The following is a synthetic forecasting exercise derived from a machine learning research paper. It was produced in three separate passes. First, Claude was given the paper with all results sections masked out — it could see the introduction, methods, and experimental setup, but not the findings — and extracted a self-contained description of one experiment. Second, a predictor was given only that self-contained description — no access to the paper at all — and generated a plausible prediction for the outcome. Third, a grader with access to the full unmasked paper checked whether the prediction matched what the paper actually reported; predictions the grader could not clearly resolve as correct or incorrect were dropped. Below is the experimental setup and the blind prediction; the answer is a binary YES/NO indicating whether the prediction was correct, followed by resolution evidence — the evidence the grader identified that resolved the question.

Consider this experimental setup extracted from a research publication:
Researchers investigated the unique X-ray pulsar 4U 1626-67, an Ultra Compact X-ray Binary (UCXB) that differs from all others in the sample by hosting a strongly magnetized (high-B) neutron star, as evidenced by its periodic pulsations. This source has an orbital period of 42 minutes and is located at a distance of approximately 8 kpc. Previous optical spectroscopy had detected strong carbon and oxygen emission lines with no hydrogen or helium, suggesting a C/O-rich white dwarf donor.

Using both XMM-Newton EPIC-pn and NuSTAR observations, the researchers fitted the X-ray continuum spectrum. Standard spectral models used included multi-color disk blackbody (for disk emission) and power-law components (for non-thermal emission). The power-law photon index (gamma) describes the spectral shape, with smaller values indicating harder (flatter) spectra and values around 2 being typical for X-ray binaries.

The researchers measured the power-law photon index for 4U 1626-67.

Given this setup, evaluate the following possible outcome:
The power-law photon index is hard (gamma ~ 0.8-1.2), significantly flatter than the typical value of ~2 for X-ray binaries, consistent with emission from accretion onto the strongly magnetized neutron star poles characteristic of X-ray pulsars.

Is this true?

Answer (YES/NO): NO